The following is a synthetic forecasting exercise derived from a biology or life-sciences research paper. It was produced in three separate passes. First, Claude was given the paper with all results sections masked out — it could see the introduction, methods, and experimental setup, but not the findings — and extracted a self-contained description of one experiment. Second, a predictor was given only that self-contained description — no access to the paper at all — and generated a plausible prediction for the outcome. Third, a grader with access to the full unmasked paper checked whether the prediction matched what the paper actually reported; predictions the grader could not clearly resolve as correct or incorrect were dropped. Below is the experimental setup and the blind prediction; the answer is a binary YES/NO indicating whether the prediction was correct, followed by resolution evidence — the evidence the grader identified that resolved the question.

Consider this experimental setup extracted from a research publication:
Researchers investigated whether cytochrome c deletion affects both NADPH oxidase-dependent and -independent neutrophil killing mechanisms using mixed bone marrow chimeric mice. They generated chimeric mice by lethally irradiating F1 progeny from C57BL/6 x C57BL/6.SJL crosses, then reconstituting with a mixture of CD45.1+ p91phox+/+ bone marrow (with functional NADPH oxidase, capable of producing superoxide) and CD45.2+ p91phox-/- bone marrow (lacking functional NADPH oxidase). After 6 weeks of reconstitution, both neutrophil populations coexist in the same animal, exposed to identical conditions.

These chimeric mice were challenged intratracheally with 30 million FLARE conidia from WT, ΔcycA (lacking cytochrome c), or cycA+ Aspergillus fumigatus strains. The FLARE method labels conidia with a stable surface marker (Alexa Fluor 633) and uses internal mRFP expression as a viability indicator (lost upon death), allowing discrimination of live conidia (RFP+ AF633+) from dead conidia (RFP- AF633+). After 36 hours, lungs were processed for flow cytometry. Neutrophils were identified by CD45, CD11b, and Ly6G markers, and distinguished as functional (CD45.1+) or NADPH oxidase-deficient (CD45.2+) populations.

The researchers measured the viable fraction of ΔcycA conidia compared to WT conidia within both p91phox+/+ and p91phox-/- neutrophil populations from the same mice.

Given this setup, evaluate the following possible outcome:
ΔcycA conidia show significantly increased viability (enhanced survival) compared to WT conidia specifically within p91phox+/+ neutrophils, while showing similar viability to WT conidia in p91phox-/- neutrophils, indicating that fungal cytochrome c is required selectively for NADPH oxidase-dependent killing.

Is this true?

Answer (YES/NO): NO